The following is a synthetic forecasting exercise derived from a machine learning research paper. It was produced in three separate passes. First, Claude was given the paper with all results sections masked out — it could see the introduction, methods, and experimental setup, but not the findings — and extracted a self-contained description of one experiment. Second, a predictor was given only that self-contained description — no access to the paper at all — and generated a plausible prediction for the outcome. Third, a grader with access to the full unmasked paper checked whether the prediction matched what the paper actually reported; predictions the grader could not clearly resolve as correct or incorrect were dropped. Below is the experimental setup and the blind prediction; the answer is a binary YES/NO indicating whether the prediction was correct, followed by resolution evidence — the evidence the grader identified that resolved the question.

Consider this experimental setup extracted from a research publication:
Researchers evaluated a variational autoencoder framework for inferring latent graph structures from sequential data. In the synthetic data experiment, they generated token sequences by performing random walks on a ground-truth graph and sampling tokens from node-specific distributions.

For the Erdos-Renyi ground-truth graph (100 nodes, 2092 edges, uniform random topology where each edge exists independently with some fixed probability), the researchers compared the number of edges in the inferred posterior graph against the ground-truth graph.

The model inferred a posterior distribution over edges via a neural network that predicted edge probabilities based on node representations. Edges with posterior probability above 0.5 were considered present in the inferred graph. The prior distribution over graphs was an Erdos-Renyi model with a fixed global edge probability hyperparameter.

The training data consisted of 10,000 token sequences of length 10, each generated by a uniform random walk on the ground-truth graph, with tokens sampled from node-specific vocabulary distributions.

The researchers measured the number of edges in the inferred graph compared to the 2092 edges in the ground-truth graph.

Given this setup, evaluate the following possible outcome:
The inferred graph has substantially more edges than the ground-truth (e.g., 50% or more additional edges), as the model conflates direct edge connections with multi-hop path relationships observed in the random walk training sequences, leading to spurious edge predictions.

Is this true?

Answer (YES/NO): NO